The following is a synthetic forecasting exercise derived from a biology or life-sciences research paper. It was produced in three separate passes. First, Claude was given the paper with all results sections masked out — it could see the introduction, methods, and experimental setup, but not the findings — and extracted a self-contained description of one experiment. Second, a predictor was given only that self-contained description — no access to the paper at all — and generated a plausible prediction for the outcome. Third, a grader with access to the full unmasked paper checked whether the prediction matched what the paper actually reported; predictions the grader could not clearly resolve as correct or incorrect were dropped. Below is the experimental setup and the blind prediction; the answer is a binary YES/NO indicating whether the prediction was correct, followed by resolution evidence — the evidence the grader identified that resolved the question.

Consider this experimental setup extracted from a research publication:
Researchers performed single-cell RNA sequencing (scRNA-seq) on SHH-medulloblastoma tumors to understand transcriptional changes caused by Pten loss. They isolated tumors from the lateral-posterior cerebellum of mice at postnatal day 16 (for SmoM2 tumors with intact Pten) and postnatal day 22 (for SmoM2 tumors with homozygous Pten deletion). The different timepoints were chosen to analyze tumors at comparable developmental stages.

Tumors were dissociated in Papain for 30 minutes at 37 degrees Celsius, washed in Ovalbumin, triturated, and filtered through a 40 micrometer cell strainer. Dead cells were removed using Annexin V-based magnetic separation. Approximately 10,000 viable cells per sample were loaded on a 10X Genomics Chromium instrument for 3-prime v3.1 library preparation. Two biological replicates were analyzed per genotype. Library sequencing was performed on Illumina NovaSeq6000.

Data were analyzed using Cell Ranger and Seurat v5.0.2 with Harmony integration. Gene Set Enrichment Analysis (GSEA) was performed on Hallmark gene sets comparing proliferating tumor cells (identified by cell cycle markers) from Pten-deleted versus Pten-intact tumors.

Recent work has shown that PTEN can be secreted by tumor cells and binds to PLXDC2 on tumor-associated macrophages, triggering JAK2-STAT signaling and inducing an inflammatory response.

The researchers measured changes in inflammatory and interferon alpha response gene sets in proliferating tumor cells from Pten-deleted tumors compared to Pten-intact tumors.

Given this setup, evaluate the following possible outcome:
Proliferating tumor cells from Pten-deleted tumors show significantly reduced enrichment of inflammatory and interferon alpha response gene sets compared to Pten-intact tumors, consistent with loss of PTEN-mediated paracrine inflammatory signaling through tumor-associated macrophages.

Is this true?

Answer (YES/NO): YES